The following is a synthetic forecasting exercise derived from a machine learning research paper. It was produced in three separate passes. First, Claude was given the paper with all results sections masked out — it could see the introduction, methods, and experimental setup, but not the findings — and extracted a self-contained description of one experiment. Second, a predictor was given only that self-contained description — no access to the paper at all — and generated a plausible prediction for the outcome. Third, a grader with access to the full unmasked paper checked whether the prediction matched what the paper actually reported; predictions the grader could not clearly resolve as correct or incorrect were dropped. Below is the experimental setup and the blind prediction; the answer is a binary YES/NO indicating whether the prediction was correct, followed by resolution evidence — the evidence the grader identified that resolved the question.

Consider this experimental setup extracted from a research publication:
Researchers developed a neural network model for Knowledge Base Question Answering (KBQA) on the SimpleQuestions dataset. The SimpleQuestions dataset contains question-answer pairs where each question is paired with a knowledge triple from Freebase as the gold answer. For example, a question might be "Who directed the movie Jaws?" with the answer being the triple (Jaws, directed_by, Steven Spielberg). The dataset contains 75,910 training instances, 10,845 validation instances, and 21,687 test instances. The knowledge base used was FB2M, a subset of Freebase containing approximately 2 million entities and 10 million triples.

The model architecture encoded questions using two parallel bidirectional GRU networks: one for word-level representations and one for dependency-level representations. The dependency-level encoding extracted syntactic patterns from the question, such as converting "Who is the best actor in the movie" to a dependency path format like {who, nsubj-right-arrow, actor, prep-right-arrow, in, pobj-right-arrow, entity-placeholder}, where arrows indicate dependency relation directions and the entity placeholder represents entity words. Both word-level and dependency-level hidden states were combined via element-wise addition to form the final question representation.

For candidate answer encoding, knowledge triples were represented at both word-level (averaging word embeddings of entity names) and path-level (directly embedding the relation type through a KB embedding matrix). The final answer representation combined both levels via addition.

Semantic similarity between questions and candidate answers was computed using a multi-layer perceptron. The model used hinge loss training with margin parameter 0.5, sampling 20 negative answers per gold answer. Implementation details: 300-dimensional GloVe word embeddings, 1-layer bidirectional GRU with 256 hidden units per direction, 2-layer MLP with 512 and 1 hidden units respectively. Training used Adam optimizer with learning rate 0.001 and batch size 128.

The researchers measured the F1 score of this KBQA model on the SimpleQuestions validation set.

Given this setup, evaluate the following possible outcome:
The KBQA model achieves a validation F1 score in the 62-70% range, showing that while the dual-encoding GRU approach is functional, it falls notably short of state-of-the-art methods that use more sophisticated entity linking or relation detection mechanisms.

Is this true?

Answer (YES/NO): NO